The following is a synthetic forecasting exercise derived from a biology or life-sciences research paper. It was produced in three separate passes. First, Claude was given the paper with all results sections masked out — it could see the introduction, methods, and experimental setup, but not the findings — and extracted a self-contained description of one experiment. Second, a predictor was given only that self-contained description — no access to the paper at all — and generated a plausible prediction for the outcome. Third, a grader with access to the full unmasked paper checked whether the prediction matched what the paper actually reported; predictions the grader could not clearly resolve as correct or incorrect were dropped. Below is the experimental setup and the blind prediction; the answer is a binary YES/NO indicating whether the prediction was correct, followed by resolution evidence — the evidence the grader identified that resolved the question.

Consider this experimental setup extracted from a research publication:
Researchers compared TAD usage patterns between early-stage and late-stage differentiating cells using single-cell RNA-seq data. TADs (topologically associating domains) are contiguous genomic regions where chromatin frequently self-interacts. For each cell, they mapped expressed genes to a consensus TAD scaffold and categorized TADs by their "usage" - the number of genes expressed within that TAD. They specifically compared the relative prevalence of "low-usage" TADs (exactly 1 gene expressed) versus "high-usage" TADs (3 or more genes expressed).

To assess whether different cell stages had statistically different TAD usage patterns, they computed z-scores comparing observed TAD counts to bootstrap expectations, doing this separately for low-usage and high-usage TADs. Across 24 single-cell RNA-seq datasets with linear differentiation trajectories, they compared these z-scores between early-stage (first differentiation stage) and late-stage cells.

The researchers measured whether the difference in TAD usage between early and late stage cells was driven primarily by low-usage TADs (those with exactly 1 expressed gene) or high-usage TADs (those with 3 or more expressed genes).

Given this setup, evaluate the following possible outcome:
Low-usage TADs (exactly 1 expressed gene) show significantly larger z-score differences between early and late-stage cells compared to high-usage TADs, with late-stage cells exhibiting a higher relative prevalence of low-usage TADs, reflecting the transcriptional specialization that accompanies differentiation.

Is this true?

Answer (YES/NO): YES